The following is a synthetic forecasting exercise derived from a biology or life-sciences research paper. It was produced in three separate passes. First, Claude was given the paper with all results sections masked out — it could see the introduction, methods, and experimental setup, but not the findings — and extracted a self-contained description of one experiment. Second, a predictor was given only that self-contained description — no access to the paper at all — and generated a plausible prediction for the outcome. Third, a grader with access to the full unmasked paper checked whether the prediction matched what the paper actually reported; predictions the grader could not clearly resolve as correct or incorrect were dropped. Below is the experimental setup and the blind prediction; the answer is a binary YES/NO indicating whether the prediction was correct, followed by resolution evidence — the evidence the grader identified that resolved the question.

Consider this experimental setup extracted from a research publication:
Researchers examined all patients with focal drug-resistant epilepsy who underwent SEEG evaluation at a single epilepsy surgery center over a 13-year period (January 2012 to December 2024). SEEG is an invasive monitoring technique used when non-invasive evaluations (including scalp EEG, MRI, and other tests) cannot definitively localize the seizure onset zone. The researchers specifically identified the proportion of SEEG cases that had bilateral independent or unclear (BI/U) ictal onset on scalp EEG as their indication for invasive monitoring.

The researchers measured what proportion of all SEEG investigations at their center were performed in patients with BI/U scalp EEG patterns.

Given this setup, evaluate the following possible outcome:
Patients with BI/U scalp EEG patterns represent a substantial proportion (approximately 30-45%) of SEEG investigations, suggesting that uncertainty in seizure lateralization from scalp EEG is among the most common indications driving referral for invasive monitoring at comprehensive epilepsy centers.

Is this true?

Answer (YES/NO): YES